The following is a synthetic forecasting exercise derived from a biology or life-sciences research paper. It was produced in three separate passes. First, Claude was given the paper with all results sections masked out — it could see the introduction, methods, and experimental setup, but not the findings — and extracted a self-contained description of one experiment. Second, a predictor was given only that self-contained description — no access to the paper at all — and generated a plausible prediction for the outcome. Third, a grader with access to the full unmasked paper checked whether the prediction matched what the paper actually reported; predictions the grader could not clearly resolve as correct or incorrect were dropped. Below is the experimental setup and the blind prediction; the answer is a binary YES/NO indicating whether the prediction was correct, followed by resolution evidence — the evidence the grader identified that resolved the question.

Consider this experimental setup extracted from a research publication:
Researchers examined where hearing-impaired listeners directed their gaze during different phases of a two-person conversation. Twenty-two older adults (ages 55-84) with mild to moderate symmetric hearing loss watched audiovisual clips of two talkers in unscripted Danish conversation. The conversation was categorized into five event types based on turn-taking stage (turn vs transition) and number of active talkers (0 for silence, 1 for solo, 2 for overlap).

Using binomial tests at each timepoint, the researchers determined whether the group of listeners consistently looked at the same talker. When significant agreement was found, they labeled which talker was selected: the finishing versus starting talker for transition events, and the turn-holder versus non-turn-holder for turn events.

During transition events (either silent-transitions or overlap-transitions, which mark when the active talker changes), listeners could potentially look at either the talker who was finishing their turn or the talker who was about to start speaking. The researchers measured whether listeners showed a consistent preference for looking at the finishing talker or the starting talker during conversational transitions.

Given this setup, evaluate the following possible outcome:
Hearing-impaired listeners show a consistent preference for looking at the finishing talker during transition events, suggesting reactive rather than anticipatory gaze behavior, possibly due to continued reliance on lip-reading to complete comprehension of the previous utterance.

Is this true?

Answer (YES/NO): YES